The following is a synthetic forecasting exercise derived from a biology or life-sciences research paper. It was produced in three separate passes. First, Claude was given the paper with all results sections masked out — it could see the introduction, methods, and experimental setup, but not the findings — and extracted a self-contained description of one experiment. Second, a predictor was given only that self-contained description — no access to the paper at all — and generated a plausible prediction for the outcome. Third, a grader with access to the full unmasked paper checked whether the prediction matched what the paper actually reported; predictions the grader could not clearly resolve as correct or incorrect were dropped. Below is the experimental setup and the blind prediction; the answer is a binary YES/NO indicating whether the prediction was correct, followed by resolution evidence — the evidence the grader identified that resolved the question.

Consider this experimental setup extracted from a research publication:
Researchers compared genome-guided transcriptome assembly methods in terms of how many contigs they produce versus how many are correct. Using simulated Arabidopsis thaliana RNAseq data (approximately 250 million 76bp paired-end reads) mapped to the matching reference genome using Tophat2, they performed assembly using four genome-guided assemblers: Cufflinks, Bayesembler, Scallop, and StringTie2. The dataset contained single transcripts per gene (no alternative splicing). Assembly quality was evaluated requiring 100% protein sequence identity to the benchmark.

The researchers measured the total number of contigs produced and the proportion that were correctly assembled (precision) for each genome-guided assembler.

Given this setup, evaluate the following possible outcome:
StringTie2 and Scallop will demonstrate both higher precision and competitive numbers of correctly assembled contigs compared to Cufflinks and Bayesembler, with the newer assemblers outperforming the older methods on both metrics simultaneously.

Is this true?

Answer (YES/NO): NO